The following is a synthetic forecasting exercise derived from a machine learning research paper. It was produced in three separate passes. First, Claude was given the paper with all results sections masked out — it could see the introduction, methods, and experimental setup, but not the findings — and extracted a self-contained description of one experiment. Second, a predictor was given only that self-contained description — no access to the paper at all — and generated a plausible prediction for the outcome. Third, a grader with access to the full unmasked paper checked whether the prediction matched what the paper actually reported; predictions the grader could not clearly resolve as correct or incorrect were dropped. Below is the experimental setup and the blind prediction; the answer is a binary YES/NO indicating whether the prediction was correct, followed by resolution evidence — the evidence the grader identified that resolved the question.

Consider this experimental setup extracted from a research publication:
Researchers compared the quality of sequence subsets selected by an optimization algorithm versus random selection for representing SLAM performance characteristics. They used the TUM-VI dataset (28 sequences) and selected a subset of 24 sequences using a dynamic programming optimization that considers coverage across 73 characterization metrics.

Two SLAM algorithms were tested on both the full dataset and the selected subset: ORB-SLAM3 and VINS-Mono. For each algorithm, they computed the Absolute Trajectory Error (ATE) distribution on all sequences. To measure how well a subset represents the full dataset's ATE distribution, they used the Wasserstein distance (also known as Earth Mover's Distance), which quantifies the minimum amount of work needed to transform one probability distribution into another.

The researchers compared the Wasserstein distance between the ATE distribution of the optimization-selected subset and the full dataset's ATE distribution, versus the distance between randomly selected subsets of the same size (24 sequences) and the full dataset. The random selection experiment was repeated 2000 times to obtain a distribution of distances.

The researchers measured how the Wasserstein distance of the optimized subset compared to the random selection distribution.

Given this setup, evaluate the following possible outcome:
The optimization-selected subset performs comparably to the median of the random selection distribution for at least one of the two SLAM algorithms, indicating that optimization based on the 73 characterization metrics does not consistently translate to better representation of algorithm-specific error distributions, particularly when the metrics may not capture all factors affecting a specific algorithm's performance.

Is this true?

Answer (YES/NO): NO